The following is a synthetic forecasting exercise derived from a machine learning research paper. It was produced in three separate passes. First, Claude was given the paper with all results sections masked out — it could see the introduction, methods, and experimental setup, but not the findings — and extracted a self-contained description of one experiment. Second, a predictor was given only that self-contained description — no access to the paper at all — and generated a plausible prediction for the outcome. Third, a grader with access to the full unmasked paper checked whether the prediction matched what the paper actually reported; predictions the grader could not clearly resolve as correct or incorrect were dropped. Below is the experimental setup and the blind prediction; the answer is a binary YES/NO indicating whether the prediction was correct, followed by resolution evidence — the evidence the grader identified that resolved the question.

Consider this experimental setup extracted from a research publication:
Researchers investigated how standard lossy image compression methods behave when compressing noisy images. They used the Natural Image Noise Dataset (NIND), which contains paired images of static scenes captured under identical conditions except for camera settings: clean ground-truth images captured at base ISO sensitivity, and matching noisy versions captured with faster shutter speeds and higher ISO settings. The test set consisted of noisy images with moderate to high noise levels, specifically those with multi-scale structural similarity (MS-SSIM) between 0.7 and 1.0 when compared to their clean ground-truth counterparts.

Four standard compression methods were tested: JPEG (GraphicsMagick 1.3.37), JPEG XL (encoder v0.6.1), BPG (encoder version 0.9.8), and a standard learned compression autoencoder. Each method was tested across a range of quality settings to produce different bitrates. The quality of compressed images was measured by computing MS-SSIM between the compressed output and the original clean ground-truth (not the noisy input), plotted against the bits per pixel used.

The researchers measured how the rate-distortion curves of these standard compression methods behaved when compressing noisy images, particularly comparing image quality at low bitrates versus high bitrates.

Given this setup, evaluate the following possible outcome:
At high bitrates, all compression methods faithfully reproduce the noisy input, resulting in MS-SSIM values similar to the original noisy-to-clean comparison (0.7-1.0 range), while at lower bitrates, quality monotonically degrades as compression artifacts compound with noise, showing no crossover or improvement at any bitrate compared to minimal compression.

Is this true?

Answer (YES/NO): NO